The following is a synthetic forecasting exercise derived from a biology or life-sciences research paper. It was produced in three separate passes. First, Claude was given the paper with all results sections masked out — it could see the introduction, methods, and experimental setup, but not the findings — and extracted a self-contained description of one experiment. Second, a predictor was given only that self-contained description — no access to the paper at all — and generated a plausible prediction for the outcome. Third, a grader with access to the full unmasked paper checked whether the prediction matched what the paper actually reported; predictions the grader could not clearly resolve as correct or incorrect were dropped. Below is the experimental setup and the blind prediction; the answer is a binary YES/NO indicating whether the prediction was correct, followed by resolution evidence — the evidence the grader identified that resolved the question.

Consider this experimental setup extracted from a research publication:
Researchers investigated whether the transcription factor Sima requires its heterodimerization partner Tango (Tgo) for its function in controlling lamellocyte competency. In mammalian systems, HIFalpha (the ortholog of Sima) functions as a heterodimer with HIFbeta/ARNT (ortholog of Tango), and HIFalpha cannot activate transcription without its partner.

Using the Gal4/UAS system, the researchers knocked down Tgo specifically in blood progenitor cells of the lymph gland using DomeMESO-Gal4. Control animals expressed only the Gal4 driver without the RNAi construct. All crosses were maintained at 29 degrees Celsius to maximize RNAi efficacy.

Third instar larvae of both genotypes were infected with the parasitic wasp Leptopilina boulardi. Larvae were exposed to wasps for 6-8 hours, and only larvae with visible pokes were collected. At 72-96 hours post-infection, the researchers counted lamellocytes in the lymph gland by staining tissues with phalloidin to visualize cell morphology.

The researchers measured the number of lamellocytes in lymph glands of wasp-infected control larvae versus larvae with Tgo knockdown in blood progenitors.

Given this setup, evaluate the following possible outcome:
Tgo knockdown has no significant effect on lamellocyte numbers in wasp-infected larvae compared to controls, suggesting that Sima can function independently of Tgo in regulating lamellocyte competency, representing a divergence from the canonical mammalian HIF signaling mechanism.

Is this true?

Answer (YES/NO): YES